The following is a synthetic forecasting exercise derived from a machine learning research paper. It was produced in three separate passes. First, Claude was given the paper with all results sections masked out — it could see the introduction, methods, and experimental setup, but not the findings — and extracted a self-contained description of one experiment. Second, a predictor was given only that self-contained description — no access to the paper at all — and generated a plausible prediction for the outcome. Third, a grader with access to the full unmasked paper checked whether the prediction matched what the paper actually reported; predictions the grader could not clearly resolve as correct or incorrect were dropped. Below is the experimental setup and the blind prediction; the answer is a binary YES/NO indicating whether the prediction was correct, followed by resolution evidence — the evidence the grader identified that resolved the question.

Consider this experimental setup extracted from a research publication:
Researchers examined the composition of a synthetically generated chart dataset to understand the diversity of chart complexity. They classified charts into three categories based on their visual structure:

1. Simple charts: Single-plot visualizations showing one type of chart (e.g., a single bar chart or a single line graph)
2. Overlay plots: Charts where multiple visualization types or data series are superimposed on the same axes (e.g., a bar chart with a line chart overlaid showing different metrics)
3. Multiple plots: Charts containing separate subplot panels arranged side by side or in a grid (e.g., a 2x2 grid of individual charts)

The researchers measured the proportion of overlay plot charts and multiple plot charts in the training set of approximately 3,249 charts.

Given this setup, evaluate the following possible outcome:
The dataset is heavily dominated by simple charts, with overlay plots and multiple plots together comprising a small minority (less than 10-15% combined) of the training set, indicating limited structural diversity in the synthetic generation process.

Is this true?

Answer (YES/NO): NO